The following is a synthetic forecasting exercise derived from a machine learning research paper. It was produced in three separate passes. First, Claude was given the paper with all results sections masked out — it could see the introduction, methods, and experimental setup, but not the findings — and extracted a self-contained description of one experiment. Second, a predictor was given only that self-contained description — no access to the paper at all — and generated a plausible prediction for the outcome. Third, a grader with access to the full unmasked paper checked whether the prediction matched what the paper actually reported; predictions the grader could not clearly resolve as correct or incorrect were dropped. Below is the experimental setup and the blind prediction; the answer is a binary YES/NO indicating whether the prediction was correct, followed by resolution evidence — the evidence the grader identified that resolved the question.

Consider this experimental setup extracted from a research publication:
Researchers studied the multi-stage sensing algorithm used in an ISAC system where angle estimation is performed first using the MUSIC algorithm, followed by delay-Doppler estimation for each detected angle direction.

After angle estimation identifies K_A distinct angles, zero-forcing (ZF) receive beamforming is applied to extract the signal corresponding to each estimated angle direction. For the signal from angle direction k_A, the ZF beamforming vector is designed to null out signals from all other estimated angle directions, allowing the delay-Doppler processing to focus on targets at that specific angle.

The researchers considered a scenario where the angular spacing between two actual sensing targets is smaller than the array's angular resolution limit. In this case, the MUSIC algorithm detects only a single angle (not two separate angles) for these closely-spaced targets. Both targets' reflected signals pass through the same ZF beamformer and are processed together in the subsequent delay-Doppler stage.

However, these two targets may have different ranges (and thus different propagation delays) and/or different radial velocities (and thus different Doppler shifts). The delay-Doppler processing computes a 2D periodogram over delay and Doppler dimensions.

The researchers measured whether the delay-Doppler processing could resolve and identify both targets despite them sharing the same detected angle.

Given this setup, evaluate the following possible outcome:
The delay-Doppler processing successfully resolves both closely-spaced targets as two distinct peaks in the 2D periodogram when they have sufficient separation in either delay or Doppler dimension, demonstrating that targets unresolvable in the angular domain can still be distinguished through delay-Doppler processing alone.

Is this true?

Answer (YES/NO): YES